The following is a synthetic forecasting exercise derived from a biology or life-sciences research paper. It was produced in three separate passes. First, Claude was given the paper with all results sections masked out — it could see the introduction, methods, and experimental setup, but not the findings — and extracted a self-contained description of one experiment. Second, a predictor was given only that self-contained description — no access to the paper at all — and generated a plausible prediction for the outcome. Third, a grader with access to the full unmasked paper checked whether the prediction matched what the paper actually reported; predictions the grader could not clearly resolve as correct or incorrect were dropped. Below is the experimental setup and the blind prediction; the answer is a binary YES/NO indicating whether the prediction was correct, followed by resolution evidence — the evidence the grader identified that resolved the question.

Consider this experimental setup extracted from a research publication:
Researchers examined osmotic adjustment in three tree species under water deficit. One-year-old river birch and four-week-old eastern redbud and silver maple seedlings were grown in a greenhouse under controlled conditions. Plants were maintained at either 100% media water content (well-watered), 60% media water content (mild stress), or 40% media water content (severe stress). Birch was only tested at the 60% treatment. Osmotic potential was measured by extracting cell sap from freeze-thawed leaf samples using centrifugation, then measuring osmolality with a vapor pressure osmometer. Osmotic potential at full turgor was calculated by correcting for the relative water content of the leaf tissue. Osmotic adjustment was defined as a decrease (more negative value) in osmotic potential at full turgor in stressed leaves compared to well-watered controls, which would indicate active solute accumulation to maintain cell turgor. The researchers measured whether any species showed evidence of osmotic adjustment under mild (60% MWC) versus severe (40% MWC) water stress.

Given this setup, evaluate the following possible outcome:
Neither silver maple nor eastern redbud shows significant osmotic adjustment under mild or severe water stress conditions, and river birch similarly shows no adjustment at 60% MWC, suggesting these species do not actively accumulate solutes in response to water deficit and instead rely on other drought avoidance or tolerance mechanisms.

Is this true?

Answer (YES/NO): NO